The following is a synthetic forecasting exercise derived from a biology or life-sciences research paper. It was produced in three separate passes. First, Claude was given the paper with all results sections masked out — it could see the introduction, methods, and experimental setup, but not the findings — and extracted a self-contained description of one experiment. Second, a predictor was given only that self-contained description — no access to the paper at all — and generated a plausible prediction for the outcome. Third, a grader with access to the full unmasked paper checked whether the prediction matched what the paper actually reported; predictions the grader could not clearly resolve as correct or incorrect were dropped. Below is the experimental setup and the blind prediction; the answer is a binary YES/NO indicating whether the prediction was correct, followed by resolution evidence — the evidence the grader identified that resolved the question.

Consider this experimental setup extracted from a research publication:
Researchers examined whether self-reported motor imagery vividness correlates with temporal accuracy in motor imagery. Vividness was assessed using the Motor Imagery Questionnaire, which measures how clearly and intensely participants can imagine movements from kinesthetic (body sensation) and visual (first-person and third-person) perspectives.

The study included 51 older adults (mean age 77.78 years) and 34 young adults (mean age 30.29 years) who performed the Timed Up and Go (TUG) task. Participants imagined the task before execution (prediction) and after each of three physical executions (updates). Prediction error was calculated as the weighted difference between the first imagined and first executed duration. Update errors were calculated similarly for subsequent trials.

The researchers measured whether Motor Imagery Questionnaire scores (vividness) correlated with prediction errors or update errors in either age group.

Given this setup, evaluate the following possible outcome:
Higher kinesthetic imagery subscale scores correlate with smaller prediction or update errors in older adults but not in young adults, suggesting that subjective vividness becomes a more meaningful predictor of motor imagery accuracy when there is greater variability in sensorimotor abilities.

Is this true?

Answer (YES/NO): NO